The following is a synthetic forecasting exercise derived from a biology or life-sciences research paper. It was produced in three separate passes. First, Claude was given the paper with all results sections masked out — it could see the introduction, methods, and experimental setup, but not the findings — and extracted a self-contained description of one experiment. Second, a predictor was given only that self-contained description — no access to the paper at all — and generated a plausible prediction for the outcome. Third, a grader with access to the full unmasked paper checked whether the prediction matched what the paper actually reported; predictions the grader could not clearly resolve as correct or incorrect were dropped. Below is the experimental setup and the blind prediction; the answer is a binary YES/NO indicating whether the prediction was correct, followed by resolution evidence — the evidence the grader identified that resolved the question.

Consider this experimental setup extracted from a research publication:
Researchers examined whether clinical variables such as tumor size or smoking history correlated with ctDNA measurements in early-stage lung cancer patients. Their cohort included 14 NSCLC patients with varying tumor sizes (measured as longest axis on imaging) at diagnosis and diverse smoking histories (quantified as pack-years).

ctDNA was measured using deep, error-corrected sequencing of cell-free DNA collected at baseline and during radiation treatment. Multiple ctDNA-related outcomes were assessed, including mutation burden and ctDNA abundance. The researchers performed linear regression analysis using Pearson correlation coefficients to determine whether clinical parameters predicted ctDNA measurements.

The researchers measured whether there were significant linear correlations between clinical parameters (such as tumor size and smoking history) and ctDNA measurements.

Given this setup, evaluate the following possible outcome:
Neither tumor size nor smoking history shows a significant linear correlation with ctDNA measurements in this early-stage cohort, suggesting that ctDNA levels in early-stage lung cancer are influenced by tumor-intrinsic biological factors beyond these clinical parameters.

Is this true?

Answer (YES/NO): YES